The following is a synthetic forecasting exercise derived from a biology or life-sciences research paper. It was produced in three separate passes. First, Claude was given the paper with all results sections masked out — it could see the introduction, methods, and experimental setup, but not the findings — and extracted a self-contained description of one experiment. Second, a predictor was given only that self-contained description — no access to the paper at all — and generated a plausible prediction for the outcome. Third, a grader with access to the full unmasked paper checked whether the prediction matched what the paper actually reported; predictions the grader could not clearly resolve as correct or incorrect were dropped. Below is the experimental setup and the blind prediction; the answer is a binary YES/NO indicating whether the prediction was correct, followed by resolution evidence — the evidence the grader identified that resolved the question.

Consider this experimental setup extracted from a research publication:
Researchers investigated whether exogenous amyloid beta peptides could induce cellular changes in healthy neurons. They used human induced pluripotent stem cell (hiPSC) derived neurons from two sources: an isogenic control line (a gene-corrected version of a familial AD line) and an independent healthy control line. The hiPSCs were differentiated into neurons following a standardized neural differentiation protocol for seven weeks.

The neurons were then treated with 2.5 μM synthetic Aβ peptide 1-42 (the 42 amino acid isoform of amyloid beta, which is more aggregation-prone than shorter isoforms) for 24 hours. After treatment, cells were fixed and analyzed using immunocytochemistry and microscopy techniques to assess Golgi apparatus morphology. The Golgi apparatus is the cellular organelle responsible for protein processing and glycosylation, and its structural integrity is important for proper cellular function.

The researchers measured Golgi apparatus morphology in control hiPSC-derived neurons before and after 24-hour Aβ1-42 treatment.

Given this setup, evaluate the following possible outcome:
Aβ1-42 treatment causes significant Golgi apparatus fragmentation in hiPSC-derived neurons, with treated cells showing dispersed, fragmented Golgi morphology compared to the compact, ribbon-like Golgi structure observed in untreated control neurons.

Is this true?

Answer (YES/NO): YES